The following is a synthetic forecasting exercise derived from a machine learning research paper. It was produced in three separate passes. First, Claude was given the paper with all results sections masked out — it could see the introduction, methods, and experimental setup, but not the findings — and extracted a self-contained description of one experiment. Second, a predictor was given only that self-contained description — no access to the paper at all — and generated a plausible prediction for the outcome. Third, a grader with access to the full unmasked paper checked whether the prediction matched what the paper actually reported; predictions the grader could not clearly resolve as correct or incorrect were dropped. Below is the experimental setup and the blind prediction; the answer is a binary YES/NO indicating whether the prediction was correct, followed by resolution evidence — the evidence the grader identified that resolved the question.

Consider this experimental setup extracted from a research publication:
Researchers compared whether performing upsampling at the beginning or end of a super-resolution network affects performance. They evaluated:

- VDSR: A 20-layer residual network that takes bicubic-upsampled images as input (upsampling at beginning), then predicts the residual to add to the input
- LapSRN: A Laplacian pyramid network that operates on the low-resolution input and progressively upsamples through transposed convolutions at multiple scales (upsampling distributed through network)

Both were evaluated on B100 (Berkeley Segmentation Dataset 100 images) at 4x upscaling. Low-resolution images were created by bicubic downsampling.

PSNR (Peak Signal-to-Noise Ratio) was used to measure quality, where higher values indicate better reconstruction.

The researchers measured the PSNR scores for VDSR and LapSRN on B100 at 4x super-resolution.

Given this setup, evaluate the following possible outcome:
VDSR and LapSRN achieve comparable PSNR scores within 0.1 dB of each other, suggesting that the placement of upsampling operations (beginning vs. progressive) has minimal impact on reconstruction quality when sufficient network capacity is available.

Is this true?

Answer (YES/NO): YES